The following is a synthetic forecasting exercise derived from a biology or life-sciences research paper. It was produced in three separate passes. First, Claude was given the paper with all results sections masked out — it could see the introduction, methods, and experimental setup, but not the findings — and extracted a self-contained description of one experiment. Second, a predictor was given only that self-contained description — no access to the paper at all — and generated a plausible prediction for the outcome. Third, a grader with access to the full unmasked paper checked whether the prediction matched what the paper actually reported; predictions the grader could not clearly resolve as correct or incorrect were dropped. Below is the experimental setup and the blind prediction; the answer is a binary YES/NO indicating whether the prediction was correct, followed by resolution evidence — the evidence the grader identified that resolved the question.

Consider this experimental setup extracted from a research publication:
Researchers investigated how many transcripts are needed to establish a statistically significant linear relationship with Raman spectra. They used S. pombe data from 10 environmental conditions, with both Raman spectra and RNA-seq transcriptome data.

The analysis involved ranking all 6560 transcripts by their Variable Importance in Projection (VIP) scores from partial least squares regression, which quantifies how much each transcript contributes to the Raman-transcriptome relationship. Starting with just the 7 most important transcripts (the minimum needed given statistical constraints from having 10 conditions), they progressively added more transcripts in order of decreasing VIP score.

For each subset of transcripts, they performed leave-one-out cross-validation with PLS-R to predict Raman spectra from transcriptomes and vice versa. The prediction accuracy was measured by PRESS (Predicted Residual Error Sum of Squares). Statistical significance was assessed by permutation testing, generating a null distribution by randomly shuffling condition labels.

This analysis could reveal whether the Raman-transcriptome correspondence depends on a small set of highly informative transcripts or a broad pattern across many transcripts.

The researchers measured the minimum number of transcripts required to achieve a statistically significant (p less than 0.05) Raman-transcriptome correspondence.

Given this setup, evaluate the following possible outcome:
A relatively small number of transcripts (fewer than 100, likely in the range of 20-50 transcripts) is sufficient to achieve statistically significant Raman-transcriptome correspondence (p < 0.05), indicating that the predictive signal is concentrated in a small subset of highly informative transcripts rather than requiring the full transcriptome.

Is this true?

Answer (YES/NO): YES